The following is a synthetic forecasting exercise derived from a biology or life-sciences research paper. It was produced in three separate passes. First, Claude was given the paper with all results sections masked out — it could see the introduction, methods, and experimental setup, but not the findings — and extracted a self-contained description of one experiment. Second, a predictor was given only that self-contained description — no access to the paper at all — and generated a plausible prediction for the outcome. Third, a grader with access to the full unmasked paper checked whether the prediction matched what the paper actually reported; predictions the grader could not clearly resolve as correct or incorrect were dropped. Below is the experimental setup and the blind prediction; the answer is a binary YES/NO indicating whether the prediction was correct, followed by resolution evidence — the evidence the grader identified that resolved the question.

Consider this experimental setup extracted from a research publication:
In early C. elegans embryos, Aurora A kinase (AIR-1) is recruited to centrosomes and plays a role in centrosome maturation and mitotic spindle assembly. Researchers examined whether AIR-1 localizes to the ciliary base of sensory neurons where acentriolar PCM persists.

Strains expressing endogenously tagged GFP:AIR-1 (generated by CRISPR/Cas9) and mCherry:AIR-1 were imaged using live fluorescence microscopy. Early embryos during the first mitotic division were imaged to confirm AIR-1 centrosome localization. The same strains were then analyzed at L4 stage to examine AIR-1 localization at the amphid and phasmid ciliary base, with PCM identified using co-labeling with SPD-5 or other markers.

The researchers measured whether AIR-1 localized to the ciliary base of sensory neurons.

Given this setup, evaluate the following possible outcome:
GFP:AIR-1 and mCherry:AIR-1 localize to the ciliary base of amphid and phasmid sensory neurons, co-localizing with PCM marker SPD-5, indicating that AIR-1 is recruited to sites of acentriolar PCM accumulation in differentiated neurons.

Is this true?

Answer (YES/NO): NO